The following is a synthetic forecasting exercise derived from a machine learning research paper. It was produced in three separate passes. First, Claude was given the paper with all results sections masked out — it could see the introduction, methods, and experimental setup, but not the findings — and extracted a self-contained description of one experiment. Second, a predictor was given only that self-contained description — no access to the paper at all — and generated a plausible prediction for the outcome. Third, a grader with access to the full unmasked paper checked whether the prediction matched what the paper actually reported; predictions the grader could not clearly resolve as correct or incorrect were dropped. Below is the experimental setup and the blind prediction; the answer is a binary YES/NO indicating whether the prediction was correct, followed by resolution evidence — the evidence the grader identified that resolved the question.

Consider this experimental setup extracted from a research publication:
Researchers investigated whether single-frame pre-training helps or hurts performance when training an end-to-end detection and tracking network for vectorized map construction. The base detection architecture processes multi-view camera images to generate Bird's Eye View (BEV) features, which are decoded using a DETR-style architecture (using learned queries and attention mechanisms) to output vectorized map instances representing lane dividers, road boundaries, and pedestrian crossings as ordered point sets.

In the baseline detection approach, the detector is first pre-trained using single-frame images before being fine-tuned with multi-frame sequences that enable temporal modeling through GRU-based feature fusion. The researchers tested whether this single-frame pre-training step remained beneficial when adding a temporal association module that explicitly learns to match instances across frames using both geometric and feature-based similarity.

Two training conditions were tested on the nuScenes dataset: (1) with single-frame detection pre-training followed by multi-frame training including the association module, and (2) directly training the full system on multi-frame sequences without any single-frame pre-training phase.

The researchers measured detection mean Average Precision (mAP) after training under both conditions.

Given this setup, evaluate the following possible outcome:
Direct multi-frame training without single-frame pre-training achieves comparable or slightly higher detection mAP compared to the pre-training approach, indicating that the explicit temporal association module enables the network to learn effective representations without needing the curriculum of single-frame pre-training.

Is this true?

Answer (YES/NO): NO